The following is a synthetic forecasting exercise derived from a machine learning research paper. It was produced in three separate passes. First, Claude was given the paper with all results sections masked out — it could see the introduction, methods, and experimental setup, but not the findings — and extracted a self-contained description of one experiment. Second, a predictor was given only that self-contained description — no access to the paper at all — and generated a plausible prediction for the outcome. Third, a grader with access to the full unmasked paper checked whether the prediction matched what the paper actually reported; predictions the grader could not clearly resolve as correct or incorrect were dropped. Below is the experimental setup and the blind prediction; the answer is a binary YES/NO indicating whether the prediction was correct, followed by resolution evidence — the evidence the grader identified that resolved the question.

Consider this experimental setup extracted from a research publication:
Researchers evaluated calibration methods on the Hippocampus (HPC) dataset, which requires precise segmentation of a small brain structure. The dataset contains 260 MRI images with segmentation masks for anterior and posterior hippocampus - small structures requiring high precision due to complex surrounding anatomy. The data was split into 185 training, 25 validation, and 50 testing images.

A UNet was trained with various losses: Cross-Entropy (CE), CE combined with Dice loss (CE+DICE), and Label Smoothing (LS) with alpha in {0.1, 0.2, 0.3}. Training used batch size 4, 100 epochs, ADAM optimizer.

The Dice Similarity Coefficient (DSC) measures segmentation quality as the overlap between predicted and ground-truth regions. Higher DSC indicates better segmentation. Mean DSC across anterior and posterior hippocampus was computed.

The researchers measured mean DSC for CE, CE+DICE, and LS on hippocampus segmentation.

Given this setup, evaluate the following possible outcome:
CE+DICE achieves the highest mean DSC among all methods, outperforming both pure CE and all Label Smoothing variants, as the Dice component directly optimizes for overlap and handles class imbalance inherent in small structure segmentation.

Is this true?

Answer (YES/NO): NO